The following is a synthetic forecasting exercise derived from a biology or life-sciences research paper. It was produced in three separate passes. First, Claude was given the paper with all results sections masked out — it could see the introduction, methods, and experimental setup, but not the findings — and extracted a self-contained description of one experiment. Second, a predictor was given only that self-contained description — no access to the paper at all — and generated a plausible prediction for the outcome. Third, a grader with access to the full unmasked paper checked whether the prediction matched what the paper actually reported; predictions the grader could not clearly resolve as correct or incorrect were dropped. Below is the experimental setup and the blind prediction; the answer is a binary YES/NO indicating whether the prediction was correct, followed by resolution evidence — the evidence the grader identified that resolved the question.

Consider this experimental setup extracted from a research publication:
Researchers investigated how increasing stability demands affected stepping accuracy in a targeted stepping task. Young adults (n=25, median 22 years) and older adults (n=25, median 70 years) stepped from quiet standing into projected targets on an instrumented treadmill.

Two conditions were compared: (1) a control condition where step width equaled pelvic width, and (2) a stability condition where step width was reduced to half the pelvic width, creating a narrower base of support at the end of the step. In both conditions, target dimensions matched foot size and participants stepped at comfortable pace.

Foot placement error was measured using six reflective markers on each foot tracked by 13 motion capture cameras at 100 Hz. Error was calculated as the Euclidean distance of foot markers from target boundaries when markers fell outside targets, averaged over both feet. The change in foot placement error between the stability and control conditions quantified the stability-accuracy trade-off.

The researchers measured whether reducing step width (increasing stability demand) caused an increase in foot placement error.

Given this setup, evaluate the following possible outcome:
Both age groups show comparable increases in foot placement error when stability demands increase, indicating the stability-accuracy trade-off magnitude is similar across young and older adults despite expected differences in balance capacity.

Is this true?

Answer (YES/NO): YES